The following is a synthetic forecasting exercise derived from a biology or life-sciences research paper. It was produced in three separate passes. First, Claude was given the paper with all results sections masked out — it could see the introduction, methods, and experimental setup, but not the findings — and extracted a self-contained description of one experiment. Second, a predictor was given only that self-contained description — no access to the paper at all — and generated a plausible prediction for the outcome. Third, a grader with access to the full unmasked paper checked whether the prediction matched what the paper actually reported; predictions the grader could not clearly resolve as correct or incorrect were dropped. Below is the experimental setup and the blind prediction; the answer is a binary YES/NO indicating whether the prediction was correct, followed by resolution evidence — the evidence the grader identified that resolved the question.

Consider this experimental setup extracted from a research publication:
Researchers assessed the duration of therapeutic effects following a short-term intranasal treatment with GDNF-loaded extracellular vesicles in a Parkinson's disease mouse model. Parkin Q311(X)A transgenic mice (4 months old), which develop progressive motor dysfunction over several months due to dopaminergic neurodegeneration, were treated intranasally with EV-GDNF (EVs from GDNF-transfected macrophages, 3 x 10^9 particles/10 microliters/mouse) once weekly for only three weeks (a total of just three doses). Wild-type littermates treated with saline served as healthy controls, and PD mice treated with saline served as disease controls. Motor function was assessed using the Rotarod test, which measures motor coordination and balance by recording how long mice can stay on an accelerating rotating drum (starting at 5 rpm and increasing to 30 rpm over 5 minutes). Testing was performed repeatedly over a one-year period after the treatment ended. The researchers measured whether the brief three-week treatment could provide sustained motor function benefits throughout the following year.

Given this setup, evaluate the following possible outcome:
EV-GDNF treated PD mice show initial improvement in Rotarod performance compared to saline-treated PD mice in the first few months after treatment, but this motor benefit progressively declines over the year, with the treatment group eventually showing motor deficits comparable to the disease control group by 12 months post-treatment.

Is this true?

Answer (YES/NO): NO